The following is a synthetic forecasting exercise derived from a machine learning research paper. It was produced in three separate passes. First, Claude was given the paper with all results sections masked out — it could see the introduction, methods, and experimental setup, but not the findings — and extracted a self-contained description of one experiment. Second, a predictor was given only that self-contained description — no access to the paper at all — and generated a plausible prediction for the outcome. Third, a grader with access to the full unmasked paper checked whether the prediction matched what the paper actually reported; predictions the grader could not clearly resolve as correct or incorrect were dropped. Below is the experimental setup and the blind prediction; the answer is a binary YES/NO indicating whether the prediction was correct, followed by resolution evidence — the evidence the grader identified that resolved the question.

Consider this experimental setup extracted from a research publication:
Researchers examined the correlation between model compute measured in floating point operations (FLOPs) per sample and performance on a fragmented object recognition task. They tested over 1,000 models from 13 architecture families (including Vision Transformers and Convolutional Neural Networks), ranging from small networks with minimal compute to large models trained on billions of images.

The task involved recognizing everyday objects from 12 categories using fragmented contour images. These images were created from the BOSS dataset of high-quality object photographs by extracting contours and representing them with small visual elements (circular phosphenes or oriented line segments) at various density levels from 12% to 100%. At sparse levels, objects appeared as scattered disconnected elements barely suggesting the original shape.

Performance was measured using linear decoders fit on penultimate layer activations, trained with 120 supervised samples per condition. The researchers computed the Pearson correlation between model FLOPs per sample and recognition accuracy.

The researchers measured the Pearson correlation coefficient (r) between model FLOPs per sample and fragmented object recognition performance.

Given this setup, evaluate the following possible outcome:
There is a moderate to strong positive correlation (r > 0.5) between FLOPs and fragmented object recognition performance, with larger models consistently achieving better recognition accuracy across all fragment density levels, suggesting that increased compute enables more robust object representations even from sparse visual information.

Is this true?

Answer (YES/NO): NO